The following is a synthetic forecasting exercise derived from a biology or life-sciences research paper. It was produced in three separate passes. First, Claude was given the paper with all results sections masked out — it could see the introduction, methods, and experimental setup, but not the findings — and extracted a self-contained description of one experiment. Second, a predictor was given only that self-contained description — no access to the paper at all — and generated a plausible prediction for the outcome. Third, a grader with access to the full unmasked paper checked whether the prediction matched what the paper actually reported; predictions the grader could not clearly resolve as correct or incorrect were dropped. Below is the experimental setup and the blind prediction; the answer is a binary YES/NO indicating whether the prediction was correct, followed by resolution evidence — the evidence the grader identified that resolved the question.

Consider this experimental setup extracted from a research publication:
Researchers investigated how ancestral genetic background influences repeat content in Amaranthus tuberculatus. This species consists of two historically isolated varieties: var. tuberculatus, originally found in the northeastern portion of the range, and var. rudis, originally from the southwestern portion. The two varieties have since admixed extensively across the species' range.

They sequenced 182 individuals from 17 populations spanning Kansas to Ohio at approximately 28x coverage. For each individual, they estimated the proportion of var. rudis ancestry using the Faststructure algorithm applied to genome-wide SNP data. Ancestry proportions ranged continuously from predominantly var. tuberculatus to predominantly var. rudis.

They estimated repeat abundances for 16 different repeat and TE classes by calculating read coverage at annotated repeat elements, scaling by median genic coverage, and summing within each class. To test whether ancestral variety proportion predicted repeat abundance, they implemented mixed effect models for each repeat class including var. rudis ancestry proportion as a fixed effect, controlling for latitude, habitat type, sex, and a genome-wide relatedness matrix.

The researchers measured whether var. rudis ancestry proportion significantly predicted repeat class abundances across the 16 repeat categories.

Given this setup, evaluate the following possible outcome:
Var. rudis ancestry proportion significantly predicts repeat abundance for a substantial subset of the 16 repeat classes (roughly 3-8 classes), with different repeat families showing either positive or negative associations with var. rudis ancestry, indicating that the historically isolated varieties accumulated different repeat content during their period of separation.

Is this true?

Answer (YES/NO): NO